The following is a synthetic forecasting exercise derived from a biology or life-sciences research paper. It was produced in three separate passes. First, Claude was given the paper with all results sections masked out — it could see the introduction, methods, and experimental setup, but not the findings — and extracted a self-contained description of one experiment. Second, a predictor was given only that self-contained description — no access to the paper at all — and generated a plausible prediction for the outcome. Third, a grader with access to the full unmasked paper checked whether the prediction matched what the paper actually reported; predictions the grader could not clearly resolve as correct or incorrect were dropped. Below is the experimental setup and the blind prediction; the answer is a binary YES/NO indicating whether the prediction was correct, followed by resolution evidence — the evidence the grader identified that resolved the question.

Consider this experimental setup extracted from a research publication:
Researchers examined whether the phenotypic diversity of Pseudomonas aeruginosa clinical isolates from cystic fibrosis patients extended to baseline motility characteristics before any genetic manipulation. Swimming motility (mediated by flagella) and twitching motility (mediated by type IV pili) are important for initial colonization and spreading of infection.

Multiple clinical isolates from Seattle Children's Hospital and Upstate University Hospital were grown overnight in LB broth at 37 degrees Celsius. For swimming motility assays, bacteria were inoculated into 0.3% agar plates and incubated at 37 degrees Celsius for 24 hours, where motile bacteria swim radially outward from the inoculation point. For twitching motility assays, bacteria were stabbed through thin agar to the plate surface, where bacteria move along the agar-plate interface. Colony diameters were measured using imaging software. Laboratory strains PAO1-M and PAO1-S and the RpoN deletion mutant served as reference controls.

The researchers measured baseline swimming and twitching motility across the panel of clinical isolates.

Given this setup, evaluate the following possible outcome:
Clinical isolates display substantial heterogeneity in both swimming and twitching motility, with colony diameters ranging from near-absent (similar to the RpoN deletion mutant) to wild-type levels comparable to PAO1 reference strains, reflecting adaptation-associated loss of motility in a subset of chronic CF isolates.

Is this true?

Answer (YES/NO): NO